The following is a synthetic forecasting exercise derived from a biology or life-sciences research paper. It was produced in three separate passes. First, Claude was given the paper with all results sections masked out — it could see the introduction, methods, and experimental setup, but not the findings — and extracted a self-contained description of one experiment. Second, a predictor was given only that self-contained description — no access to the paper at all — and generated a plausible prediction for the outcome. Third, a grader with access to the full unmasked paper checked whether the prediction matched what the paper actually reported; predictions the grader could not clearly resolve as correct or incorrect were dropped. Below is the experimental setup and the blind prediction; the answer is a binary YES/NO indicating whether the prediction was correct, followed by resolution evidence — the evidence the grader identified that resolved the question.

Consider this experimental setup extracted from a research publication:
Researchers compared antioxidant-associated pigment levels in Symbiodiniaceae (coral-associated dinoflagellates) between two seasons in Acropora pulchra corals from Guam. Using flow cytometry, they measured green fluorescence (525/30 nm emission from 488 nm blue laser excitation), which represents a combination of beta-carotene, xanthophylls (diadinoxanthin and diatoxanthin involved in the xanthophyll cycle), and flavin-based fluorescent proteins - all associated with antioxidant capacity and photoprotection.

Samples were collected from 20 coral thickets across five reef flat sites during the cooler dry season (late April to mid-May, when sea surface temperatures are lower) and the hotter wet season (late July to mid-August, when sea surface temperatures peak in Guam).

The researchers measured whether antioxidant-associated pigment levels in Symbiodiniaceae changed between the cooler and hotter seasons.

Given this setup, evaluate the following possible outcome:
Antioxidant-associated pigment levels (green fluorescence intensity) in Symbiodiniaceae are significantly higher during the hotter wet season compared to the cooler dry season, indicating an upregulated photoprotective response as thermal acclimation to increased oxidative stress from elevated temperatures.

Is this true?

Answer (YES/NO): NO